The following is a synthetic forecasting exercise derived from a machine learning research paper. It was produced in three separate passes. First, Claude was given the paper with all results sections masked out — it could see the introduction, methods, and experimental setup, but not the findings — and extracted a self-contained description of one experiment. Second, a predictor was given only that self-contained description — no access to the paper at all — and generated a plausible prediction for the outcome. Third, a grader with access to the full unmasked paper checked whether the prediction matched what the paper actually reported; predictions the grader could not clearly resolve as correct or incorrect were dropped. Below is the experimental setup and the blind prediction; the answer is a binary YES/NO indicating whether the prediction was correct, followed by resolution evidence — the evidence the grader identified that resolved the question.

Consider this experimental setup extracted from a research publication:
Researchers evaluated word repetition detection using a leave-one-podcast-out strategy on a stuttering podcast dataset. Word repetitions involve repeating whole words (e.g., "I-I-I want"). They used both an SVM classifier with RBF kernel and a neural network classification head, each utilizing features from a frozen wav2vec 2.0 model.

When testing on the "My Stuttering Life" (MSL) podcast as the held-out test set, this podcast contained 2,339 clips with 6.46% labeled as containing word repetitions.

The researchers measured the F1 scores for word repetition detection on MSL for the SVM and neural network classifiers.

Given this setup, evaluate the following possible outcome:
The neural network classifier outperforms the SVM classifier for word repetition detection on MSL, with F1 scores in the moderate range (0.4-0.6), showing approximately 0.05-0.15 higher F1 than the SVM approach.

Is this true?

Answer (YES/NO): NO